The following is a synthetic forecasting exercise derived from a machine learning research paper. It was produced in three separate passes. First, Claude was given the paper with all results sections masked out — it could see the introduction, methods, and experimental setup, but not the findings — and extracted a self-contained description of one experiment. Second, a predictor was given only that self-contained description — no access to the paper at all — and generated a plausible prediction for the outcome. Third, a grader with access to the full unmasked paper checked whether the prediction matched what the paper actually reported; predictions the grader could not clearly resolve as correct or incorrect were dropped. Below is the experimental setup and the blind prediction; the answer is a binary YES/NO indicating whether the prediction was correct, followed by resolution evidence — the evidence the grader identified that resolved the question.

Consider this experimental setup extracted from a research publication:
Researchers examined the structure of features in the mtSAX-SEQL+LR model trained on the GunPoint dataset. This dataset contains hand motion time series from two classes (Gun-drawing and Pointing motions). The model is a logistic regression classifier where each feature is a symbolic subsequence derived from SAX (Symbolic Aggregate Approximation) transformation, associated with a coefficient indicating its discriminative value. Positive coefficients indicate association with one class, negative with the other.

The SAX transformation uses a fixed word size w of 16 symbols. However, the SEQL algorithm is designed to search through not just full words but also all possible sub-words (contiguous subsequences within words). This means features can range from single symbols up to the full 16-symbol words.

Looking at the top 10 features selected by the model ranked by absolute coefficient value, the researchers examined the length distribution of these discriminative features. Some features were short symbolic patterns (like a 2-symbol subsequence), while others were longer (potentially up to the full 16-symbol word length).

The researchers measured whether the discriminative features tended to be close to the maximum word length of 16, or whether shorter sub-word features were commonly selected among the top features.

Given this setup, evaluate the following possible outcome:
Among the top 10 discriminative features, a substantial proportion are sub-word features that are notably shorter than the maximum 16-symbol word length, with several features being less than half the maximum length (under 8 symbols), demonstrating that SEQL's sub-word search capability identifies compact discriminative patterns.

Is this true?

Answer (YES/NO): YES